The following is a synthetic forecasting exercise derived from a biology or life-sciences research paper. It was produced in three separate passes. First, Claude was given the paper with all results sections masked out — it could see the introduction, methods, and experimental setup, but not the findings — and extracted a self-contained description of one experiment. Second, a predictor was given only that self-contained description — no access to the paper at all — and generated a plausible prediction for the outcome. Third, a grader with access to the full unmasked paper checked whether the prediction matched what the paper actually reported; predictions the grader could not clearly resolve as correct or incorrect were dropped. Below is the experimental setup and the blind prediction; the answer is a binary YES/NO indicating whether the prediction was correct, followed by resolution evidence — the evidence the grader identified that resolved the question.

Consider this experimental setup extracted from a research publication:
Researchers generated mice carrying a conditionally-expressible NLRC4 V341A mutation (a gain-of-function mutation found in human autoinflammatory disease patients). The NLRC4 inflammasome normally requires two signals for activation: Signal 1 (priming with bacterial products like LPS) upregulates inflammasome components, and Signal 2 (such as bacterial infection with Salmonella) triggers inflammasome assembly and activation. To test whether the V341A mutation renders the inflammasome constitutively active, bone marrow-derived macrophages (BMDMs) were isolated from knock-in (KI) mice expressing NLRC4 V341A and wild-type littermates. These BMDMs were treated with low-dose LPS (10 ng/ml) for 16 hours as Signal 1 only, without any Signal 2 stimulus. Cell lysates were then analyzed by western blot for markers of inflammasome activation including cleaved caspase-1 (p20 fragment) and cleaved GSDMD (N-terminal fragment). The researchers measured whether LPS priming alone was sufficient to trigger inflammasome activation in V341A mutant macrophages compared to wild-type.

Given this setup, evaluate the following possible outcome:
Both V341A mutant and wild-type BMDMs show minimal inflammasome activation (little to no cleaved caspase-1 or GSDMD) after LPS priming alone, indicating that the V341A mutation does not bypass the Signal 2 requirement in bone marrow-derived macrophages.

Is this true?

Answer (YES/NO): NO